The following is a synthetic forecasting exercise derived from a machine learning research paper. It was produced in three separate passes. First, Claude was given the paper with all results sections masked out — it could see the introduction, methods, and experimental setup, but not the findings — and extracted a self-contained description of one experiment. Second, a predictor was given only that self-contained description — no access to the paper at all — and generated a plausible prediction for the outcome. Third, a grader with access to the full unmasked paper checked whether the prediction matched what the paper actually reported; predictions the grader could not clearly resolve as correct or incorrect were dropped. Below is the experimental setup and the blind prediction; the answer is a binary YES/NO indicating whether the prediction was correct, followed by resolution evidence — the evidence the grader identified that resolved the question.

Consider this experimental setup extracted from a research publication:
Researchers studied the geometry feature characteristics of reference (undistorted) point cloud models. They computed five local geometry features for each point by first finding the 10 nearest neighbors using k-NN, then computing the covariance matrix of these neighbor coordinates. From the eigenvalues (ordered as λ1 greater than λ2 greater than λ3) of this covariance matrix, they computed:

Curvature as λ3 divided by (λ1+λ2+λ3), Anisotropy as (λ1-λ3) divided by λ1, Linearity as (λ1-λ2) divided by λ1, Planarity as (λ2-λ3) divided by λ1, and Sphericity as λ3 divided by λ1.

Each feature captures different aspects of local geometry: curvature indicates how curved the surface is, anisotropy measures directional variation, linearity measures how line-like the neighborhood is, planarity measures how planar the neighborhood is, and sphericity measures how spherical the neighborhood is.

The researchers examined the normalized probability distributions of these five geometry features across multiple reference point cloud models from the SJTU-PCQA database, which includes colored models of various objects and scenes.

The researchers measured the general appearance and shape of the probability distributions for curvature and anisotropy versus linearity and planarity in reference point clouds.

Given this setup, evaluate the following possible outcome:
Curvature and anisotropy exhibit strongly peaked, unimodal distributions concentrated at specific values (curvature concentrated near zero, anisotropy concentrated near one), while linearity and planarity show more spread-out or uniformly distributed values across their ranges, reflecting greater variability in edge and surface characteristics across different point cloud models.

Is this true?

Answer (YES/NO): NO